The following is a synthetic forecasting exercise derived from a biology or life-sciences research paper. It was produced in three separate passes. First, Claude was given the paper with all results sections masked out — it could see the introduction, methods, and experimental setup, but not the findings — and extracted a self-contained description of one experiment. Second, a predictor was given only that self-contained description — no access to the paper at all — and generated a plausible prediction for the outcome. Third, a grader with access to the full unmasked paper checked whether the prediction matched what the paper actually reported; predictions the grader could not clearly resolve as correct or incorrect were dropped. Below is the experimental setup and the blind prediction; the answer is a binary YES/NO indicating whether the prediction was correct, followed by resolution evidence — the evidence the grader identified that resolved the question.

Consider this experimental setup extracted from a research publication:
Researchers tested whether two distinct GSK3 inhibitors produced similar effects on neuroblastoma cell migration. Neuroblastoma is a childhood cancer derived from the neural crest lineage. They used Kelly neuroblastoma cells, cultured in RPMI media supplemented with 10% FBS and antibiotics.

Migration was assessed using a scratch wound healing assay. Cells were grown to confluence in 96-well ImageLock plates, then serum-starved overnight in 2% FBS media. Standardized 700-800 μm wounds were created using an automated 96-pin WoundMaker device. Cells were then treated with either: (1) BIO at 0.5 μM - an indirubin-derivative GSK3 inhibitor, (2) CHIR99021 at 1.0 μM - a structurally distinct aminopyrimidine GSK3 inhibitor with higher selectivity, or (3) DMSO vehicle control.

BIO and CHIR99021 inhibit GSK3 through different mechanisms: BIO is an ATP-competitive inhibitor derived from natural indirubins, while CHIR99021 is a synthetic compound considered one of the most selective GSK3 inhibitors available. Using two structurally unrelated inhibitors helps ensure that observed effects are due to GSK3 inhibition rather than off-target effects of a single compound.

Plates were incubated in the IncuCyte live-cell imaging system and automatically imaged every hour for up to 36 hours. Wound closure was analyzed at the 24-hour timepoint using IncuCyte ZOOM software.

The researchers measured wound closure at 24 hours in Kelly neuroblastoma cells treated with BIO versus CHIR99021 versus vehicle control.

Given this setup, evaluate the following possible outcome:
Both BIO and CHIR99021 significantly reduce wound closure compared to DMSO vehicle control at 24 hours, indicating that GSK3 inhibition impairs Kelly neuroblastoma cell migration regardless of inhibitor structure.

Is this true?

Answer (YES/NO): YES